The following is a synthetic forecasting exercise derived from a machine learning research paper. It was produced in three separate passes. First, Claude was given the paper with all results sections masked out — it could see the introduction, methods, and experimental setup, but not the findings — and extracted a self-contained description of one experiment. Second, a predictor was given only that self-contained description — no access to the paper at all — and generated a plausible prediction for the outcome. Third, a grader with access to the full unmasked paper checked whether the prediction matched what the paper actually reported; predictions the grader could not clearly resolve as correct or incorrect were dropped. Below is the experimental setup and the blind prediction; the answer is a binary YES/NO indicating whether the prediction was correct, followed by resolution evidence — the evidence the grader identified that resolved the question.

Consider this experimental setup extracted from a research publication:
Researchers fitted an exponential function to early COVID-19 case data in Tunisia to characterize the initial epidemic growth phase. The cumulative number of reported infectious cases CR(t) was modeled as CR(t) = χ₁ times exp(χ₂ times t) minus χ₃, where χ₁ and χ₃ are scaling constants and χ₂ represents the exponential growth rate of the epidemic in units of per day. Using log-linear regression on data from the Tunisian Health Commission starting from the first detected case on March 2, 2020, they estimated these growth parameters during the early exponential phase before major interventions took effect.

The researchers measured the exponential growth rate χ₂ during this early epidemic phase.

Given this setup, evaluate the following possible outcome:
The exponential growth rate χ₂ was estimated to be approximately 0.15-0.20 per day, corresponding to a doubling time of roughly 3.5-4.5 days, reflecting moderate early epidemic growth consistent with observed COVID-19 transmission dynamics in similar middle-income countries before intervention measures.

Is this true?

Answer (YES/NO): NO